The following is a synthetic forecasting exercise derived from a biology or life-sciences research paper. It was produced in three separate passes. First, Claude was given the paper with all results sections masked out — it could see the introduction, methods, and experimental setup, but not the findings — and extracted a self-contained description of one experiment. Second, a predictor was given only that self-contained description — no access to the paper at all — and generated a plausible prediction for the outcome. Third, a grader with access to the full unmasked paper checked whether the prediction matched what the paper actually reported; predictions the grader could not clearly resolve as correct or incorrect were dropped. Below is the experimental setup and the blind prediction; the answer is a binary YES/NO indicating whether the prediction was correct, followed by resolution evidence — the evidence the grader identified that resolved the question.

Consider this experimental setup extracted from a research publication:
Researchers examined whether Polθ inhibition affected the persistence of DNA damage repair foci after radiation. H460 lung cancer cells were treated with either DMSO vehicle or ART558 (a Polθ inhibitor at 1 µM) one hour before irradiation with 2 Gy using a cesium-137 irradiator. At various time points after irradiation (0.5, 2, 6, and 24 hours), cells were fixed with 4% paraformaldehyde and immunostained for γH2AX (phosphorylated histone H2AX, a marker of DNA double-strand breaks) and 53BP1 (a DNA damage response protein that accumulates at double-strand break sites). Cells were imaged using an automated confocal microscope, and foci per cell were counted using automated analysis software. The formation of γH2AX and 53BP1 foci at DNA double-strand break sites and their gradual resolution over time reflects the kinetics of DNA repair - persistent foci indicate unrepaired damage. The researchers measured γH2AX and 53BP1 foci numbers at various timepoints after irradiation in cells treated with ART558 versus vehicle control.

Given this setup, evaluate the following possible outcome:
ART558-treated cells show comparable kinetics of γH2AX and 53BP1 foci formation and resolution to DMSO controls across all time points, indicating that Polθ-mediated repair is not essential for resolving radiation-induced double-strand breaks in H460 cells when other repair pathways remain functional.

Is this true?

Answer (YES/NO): NO